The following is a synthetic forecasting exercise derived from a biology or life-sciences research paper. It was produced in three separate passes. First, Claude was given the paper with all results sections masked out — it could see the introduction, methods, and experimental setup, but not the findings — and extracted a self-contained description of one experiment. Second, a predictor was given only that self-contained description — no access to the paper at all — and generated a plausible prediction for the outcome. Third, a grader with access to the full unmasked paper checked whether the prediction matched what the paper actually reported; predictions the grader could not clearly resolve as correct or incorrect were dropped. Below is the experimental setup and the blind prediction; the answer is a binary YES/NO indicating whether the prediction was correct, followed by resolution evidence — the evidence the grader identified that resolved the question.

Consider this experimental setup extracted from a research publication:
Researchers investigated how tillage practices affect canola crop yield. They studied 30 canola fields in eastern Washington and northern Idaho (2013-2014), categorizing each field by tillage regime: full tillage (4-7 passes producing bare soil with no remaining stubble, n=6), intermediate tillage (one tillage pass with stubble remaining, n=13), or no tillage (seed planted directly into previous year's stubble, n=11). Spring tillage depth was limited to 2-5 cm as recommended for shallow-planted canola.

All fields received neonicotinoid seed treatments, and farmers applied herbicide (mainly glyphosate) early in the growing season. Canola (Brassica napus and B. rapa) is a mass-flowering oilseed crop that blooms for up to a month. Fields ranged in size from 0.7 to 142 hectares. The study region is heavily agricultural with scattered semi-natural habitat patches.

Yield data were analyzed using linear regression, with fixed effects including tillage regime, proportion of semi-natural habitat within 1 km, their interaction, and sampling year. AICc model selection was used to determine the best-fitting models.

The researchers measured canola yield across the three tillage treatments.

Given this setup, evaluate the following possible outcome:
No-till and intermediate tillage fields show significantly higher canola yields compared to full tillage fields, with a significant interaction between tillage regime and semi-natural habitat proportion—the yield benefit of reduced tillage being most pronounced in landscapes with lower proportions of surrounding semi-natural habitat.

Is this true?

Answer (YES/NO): NO